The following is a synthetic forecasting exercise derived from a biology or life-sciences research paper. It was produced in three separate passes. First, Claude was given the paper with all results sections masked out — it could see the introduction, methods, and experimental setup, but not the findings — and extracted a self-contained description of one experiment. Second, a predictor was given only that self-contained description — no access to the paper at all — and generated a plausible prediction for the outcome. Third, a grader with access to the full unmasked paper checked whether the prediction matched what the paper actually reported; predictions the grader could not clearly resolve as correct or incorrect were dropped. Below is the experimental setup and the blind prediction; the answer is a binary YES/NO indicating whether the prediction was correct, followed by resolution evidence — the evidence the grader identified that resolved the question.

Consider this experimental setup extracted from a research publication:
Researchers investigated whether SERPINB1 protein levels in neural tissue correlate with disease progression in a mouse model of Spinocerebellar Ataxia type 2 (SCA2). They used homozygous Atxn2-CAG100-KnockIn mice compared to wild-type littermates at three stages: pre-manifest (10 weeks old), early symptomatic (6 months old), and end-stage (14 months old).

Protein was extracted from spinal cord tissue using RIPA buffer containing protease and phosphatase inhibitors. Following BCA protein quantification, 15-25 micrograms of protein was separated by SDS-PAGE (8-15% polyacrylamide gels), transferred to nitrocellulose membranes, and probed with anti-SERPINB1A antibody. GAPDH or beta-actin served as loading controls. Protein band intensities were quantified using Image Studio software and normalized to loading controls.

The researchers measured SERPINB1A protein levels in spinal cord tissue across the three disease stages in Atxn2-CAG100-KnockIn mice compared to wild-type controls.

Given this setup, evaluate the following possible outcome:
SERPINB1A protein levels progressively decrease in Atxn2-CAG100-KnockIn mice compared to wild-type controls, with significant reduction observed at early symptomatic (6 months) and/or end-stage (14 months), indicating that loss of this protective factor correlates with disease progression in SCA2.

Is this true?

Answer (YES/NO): YES